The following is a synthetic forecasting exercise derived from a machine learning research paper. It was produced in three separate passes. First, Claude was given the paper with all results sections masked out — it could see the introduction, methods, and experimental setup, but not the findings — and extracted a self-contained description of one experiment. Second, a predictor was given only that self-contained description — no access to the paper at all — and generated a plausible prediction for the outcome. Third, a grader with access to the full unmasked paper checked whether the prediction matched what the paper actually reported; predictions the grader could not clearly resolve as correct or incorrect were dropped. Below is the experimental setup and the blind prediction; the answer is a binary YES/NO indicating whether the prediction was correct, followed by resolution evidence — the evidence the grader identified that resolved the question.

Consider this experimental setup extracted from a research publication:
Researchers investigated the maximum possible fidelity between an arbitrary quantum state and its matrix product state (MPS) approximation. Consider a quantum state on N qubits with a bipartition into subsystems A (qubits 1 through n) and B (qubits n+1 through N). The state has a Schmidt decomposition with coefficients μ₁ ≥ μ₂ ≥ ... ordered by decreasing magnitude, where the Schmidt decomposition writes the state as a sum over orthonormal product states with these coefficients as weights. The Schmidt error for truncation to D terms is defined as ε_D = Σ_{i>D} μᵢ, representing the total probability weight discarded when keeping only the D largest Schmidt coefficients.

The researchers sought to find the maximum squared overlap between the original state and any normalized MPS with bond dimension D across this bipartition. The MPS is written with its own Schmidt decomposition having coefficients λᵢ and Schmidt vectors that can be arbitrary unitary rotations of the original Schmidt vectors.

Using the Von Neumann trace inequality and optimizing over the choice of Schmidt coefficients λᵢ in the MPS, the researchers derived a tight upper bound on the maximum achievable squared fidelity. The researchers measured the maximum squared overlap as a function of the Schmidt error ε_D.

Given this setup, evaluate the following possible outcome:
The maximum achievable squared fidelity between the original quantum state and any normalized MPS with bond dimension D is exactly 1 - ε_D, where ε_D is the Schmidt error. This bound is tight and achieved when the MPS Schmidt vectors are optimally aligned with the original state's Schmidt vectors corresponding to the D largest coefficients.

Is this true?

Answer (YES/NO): YES